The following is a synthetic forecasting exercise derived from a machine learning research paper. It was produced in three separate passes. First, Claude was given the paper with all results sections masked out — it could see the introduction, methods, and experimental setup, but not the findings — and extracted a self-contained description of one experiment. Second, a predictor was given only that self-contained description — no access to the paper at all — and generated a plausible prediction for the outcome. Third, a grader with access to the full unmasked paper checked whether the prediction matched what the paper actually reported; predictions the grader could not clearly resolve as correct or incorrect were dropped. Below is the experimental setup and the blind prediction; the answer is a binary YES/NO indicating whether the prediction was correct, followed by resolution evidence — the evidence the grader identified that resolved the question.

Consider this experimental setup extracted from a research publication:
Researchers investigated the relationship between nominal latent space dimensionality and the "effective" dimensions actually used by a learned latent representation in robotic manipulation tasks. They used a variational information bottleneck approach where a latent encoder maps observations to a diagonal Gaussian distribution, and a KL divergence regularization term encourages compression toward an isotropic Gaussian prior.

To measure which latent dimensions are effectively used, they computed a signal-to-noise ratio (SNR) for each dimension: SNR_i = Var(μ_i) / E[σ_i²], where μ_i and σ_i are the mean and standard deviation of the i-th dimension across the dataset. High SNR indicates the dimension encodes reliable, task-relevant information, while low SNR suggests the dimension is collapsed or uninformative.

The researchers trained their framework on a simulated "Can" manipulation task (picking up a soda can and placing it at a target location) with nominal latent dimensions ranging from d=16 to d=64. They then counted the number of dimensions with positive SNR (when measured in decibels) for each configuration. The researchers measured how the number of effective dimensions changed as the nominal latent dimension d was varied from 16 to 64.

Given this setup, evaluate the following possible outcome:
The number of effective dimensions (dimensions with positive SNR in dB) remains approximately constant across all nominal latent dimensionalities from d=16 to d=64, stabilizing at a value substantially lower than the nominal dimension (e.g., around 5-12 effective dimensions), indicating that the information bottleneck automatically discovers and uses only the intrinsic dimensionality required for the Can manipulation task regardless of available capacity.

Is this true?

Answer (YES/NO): YES